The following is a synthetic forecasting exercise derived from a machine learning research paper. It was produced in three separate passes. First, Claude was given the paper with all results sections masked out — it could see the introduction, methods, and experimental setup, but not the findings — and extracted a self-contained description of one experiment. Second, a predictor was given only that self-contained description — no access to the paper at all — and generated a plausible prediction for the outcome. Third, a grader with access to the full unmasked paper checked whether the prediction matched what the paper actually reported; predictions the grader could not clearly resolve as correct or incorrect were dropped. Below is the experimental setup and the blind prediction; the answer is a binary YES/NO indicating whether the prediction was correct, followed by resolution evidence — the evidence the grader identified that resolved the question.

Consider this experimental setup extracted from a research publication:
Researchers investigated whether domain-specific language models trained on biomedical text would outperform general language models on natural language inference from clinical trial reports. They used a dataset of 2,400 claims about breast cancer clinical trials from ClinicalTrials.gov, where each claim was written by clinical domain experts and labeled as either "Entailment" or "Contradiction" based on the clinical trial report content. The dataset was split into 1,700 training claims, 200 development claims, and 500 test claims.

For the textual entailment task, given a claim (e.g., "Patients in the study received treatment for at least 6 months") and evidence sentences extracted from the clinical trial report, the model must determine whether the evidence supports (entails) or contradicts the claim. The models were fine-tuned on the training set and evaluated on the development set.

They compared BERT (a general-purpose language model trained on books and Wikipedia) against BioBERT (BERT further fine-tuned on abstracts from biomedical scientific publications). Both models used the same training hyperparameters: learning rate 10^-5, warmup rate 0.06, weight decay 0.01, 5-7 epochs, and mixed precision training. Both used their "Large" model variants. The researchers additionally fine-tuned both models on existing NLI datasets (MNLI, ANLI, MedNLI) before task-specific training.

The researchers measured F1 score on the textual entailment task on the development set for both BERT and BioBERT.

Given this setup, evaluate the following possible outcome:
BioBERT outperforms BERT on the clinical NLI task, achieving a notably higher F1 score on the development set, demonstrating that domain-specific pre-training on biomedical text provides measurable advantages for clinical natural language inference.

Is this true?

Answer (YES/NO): YES